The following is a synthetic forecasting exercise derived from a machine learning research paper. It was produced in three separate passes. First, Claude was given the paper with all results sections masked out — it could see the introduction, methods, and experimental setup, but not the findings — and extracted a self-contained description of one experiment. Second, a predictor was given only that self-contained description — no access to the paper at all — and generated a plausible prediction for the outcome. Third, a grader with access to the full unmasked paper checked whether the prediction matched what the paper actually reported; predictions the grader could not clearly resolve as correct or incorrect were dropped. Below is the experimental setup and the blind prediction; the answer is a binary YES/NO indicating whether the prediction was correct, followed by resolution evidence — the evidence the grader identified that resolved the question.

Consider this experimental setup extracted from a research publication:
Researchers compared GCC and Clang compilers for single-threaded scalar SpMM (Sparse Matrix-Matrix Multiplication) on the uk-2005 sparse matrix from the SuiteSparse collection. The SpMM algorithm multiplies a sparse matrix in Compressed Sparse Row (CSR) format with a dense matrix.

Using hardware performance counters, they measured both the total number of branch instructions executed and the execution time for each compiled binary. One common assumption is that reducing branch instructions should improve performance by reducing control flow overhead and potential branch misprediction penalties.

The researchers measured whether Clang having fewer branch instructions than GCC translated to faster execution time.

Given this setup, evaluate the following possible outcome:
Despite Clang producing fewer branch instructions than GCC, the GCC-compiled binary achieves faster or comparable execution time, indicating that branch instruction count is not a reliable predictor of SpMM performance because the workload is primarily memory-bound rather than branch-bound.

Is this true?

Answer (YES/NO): YES